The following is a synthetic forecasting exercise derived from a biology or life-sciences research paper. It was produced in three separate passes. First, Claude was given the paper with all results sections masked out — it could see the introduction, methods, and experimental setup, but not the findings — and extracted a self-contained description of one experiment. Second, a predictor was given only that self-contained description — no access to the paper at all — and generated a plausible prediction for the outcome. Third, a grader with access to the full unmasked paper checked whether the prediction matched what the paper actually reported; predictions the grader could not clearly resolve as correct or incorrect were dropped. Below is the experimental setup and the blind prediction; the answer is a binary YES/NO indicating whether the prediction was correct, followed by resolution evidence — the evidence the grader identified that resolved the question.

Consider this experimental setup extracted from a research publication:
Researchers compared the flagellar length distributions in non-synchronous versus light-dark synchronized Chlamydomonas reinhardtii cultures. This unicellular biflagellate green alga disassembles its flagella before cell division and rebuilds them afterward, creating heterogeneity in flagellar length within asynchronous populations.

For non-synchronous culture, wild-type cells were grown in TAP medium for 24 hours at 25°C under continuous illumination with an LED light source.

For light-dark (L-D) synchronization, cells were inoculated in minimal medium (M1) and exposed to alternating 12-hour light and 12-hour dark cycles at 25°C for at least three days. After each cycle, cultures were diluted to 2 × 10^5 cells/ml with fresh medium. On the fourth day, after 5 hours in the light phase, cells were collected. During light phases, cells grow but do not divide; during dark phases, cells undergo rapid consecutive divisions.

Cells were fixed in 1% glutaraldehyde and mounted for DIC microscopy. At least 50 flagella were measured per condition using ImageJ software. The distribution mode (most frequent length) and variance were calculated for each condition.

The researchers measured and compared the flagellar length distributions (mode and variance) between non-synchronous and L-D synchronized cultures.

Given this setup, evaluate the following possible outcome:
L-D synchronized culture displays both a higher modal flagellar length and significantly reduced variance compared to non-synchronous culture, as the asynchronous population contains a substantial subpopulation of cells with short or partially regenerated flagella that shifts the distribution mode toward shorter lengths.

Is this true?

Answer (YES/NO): NO